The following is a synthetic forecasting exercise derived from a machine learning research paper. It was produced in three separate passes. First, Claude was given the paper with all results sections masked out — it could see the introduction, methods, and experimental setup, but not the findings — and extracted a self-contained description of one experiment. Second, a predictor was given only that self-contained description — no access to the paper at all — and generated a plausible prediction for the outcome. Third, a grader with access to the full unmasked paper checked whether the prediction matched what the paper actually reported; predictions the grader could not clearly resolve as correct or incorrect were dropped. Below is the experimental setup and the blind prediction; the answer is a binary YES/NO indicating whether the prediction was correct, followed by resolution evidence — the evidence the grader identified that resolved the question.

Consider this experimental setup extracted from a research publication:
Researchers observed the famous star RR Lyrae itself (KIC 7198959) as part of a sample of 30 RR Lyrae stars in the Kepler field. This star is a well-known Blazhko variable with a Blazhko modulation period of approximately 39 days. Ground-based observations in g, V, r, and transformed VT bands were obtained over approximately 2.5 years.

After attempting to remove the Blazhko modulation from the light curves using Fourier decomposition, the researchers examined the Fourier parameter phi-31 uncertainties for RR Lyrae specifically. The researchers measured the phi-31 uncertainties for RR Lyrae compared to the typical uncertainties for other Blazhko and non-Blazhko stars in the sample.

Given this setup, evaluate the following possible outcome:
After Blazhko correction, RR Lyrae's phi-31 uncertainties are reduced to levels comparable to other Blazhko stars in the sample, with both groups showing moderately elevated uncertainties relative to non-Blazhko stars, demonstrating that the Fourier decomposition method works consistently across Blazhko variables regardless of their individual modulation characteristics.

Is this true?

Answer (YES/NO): NO